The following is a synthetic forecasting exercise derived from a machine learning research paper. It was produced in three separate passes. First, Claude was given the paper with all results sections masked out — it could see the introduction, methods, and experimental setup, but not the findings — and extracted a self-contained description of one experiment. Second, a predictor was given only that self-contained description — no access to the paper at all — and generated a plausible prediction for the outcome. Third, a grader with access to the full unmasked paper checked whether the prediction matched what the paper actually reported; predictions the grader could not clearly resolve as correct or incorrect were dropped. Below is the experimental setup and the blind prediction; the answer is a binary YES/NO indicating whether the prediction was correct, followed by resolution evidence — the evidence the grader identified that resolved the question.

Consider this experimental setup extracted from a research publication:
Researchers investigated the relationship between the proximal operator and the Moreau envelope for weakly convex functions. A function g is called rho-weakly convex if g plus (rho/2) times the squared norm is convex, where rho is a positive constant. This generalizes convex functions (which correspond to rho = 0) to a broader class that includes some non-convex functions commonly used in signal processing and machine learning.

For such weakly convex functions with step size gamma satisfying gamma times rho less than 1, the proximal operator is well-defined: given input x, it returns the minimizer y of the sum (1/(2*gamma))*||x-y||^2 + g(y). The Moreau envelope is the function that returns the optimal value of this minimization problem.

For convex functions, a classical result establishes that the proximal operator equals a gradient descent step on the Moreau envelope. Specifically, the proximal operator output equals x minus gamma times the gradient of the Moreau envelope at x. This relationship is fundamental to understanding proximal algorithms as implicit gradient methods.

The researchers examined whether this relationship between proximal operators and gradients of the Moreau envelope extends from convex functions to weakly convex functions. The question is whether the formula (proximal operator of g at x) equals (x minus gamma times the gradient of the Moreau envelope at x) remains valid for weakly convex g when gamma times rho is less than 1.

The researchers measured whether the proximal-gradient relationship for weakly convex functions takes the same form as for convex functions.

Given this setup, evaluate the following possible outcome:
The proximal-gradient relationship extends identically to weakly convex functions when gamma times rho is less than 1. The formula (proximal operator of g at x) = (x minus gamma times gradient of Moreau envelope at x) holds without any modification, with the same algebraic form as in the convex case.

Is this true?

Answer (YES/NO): YES